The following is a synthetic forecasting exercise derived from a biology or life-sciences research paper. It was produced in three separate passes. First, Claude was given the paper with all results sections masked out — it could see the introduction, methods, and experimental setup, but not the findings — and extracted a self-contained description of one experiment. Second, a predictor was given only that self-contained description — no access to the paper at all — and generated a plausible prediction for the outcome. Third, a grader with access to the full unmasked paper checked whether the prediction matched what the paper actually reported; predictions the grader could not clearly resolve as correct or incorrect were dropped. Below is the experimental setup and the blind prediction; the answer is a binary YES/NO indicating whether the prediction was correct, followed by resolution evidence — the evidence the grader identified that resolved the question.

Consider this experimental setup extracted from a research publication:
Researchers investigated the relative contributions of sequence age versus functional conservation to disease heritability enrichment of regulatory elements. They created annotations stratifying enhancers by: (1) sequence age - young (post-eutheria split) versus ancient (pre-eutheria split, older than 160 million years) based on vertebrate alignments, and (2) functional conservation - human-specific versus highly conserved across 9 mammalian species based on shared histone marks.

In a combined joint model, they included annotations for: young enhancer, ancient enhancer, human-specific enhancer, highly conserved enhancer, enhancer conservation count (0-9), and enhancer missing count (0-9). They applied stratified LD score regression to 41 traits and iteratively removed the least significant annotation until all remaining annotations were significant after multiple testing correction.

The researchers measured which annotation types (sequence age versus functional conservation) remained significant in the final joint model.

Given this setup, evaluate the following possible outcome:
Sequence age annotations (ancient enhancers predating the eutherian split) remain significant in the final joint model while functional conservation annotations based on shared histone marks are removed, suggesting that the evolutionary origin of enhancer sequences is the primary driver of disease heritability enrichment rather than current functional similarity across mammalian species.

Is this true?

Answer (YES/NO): NO